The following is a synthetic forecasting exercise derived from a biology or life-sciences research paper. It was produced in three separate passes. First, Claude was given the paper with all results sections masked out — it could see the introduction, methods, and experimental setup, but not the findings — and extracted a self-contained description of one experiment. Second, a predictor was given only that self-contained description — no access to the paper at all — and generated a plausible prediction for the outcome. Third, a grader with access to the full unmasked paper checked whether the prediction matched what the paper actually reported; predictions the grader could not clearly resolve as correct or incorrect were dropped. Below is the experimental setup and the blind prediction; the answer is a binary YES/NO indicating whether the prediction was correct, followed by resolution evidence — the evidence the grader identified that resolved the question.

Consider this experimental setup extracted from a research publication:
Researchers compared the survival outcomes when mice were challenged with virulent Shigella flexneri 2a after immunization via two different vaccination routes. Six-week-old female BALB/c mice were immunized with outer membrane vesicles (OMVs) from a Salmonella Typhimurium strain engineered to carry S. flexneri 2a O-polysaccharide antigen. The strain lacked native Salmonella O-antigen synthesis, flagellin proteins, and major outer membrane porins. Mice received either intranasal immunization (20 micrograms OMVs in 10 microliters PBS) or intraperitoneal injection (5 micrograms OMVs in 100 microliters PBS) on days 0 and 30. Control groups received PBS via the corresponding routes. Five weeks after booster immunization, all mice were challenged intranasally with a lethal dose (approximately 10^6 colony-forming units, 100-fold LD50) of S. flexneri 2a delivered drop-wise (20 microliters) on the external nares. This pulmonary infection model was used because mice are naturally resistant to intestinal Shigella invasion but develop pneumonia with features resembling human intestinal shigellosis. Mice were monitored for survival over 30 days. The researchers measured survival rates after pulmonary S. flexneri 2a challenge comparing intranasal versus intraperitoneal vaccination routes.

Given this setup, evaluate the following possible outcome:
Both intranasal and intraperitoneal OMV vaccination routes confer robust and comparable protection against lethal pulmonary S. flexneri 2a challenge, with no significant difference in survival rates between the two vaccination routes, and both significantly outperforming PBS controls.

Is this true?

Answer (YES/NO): NO